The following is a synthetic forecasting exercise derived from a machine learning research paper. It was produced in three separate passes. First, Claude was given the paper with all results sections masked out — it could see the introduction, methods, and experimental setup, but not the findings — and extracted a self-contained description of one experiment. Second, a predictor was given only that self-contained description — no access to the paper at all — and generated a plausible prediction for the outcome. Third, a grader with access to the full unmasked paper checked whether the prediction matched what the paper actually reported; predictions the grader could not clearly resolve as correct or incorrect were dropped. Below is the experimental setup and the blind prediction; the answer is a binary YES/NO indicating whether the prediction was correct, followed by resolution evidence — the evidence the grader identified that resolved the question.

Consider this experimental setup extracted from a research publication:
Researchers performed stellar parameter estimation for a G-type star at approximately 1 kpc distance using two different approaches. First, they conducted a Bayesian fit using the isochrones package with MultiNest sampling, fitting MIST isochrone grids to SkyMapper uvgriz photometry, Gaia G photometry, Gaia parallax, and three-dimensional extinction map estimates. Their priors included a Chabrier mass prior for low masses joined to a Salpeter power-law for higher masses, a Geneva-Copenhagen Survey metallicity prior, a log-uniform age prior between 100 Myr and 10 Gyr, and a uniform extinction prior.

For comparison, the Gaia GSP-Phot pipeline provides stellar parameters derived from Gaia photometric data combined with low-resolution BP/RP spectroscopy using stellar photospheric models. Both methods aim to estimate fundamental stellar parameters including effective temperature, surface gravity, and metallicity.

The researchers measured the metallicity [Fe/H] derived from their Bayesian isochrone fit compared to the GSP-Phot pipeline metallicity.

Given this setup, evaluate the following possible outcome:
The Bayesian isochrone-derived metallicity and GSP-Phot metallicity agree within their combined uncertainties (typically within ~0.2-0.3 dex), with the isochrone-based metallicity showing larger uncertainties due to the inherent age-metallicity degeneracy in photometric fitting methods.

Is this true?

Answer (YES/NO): NO